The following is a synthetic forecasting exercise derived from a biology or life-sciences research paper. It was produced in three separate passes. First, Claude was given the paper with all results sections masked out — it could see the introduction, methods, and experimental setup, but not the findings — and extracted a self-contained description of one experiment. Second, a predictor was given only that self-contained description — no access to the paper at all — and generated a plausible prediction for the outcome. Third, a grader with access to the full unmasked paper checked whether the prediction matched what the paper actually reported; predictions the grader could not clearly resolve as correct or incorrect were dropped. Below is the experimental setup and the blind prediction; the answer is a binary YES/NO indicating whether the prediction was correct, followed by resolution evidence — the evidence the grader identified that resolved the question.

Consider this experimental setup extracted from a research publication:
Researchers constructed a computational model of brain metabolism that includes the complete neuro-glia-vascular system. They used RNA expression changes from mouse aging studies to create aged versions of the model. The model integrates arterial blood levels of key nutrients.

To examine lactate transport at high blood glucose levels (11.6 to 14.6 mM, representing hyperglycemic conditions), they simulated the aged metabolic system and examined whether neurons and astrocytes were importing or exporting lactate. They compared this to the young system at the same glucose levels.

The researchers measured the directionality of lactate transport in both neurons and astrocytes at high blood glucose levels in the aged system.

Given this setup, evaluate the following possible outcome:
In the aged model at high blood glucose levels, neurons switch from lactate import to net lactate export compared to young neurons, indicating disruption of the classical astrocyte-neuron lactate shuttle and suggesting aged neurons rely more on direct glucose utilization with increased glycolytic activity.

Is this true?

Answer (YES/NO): NO